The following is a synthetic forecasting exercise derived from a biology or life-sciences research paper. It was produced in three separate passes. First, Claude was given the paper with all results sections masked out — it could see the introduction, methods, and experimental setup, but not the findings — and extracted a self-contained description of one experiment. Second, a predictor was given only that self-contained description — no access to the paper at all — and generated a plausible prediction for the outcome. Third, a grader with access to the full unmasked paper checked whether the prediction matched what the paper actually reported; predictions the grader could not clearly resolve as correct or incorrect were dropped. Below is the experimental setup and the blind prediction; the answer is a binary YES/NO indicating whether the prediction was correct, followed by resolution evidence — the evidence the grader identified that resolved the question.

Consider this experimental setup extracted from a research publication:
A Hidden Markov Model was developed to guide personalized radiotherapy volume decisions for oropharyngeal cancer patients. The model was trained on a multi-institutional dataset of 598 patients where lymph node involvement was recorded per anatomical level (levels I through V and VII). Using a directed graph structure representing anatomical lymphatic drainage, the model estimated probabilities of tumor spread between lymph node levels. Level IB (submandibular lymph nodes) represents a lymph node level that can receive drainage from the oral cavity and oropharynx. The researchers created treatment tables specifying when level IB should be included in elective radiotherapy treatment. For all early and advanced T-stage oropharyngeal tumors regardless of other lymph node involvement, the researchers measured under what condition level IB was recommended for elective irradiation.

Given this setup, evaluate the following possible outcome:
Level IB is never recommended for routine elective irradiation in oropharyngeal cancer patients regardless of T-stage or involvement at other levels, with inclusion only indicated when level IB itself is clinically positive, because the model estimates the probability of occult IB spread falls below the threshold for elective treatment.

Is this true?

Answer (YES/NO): NO